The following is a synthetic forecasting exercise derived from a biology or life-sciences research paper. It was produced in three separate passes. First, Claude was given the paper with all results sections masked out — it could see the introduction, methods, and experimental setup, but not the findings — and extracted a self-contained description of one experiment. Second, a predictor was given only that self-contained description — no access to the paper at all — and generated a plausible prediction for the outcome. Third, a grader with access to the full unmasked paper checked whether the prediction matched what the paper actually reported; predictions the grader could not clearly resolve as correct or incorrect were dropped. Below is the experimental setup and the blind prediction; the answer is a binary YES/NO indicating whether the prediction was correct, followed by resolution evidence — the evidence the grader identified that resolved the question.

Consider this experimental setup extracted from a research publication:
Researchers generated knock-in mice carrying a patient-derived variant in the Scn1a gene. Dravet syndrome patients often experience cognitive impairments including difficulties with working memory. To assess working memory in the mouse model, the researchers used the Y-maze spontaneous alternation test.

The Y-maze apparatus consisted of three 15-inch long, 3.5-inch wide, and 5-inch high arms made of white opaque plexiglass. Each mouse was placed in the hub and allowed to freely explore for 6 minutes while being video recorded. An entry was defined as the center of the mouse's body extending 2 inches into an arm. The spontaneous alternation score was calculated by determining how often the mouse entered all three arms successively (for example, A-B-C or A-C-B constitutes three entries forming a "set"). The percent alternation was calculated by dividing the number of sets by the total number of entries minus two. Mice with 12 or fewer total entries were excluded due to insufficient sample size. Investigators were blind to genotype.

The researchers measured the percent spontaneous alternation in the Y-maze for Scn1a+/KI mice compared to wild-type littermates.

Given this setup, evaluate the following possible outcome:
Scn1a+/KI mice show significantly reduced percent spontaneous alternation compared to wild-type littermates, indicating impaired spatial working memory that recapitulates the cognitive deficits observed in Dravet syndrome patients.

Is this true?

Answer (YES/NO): NO